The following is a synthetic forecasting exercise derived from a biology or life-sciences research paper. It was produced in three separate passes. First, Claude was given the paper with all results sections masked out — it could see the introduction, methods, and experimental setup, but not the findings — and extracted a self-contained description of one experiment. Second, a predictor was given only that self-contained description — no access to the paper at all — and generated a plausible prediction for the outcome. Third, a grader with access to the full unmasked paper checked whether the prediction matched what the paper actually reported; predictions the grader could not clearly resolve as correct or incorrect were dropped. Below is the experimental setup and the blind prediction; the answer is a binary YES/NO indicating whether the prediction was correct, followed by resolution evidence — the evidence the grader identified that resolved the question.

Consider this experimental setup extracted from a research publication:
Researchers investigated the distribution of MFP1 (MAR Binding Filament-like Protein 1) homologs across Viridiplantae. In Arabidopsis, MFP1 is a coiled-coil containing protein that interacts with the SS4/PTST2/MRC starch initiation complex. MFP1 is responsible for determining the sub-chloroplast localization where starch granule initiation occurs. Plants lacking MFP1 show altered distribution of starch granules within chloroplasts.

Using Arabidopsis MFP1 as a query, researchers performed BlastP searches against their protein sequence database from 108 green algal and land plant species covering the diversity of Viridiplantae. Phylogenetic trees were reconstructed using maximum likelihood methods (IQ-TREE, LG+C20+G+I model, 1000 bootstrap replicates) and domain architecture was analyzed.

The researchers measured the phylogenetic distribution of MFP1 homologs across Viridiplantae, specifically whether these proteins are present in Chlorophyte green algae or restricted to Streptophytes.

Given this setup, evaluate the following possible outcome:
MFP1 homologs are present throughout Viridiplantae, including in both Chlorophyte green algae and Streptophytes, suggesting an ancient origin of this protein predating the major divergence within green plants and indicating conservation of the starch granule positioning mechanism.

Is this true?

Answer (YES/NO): NO